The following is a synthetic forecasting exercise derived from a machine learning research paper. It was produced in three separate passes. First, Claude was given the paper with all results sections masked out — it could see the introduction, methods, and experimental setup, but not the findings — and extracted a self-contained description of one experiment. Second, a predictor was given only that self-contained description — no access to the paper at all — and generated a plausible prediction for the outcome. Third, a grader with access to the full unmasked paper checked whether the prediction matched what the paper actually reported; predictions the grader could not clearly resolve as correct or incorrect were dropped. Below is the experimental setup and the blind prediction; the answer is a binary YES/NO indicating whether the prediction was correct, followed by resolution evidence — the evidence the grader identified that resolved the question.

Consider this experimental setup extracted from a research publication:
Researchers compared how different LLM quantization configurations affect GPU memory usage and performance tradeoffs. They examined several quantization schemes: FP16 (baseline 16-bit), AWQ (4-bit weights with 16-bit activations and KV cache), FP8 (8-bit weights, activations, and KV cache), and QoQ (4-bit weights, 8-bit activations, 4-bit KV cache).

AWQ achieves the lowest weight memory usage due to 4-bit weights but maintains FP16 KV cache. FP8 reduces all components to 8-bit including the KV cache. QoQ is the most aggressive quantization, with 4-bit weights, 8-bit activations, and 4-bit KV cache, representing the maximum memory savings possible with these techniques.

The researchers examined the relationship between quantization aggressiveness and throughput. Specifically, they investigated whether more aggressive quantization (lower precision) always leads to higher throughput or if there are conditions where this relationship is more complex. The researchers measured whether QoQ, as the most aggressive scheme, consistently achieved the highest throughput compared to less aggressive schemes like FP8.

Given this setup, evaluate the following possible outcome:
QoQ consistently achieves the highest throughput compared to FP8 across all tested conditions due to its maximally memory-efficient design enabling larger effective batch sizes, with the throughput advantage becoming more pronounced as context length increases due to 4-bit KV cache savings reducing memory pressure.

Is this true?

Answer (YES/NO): NO